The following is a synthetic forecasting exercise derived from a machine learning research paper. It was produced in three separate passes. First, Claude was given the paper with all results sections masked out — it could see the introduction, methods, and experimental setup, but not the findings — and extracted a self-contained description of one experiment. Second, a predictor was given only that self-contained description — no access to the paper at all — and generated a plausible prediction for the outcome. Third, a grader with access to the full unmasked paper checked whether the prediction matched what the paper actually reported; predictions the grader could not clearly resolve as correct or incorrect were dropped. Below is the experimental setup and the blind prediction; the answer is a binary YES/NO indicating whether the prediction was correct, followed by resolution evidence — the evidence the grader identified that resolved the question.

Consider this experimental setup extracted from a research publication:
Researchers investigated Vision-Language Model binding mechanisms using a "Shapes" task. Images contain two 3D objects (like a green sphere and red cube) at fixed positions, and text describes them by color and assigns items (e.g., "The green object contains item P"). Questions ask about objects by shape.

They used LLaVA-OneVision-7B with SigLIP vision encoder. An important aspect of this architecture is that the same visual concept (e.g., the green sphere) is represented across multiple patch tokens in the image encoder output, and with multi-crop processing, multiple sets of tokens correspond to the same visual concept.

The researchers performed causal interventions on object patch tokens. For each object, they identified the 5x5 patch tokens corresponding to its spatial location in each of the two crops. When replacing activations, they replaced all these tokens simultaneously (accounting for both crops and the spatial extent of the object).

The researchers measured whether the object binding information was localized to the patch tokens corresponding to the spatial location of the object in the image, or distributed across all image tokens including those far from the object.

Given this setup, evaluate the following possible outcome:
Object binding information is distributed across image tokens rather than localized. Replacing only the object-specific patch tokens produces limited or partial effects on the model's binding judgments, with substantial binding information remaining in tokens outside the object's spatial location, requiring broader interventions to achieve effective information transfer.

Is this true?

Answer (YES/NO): NO